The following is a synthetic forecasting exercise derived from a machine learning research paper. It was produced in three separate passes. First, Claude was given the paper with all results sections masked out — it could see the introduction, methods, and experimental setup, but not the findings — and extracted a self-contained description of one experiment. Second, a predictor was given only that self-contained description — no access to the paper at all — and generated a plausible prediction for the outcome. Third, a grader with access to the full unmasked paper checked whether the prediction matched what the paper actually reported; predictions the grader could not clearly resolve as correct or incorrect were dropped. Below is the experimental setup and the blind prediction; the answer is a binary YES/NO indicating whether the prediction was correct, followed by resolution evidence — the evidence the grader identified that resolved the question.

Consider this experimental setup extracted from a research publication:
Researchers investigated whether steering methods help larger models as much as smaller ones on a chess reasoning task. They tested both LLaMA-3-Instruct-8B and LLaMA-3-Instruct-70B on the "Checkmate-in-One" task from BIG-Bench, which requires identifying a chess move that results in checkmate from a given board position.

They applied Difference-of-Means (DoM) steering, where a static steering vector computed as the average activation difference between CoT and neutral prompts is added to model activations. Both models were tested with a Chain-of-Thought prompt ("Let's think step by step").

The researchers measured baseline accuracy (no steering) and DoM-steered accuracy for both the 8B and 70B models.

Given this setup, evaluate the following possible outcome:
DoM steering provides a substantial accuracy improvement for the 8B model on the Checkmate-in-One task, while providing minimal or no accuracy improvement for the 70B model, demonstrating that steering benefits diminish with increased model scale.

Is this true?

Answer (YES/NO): NO